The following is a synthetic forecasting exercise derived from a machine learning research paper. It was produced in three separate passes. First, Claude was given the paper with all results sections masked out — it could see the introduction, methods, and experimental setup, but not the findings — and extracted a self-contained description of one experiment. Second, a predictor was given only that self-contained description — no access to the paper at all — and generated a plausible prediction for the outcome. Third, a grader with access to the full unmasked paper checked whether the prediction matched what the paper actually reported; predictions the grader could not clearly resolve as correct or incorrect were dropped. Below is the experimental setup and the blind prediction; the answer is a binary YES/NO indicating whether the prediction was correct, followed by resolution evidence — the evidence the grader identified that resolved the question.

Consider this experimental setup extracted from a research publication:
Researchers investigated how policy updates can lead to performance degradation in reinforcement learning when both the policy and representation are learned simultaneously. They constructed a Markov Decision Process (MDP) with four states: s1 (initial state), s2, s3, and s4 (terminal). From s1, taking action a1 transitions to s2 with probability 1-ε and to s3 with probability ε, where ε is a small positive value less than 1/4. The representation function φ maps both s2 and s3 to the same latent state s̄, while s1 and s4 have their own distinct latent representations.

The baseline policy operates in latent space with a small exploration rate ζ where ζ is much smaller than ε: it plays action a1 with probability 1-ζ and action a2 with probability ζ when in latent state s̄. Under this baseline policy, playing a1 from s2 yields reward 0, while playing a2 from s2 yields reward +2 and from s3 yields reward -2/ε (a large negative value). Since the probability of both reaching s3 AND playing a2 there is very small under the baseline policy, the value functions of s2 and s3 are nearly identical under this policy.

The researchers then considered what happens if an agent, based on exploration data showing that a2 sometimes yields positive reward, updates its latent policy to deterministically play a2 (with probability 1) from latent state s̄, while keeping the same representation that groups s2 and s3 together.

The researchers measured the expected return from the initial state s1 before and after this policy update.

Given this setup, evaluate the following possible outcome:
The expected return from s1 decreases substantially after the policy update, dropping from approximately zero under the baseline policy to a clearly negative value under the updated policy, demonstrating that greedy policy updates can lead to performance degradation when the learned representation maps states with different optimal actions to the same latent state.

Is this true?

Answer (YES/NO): NO